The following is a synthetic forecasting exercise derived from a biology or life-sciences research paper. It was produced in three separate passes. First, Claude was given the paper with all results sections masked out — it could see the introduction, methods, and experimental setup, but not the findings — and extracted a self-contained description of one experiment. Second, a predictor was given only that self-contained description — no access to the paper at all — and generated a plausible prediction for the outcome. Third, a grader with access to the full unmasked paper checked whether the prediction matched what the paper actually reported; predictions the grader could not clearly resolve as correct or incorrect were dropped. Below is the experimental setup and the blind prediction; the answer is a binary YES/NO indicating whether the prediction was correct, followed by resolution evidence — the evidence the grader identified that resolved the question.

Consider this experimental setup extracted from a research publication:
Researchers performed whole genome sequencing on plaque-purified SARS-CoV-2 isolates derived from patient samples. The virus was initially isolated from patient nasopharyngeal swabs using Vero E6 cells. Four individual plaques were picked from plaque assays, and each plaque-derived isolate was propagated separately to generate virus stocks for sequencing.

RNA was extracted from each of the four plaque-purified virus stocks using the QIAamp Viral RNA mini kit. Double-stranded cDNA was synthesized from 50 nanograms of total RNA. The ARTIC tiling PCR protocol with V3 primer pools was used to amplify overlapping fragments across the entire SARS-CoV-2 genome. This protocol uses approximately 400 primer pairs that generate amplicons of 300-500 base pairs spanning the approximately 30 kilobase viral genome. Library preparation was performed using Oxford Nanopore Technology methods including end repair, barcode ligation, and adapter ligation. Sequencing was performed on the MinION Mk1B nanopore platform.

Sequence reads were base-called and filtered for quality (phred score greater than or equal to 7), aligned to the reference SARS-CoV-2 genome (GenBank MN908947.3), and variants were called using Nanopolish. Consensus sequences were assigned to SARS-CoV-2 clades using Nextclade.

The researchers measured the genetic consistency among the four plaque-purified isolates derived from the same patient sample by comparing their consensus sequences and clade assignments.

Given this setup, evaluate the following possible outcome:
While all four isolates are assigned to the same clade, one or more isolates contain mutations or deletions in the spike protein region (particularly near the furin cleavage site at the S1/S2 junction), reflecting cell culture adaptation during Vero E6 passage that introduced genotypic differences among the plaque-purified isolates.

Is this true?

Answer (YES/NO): NO